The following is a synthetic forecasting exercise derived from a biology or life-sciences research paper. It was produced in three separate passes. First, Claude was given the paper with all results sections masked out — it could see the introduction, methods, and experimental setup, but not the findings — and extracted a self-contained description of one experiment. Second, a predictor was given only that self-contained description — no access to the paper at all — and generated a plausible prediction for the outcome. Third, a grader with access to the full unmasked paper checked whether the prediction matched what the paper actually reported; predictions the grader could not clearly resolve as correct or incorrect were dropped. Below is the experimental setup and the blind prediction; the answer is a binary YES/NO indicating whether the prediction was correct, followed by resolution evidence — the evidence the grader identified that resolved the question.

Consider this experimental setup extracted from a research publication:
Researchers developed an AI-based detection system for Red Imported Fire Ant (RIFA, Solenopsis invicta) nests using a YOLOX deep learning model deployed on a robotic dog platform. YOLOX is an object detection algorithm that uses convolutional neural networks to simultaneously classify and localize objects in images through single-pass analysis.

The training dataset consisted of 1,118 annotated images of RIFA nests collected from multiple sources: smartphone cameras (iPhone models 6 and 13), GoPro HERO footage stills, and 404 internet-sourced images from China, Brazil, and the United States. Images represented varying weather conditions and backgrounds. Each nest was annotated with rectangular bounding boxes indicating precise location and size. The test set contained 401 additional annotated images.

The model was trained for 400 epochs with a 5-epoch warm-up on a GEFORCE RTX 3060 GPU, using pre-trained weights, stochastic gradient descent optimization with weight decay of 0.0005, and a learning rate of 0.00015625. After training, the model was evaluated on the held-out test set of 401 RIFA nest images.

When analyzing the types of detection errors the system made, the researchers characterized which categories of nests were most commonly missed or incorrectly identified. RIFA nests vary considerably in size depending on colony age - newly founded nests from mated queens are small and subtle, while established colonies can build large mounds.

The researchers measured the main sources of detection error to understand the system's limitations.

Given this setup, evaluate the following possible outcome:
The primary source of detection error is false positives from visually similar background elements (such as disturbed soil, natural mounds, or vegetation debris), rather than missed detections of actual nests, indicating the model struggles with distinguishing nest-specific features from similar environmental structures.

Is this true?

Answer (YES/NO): NO